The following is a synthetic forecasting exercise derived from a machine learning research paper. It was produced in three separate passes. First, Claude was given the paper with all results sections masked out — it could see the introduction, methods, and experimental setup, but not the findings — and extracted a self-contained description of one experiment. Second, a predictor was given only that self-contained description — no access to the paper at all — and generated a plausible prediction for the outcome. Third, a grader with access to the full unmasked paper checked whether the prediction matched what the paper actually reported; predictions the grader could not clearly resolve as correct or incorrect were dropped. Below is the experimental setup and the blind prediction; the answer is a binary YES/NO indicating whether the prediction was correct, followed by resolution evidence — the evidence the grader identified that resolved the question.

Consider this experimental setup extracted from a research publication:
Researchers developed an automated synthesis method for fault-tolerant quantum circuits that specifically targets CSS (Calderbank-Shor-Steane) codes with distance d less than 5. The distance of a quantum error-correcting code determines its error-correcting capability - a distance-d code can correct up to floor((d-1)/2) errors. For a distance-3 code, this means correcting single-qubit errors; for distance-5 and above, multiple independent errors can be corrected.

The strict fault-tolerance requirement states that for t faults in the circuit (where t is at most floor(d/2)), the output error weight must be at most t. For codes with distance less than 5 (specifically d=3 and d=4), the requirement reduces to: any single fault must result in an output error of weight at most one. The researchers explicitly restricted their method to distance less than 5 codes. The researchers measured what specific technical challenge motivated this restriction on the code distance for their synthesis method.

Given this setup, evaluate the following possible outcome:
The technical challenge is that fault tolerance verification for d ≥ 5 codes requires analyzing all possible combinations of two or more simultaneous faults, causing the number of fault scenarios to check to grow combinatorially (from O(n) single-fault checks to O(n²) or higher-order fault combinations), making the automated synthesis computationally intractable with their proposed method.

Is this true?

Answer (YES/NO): NO